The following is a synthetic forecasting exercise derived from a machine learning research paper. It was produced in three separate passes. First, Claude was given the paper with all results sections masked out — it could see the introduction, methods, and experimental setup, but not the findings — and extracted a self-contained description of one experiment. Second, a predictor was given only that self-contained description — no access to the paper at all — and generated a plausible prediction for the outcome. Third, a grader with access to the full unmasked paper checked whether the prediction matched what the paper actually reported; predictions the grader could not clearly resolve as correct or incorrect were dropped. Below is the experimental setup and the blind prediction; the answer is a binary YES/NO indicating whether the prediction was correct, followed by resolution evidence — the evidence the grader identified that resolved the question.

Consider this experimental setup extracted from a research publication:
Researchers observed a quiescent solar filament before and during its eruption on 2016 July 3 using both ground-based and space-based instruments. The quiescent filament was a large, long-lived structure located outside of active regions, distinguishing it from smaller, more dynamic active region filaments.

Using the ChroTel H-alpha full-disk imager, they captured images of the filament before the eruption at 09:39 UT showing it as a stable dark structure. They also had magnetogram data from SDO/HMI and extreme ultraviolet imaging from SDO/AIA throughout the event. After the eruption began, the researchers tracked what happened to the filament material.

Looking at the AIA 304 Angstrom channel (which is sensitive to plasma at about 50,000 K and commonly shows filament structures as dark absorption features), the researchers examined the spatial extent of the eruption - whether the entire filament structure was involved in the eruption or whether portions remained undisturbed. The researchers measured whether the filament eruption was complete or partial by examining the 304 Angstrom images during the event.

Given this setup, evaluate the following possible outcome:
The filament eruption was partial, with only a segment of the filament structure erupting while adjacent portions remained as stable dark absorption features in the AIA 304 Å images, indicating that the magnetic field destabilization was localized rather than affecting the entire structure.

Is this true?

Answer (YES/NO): YES